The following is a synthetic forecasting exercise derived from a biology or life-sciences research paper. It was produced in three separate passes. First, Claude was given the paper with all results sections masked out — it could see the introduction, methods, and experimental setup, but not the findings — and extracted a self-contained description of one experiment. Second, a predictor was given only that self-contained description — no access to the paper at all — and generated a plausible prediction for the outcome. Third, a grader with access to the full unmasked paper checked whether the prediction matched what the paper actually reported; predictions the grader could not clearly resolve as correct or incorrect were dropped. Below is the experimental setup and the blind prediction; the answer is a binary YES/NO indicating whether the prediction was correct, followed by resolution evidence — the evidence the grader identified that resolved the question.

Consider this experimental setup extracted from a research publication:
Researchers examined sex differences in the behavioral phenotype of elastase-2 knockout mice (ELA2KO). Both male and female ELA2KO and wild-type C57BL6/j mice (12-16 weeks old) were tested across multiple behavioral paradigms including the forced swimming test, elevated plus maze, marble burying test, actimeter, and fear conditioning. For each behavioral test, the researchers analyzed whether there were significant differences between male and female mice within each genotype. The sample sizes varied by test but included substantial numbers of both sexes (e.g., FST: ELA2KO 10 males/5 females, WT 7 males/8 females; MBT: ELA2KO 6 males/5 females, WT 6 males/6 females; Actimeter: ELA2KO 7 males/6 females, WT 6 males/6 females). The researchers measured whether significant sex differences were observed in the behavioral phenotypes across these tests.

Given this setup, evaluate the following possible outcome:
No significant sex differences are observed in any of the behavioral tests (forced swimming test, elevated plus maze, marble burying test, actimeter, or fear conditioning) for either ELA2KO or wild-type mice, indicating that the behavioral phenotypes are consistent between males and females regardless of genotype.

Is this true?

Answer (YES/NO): YES